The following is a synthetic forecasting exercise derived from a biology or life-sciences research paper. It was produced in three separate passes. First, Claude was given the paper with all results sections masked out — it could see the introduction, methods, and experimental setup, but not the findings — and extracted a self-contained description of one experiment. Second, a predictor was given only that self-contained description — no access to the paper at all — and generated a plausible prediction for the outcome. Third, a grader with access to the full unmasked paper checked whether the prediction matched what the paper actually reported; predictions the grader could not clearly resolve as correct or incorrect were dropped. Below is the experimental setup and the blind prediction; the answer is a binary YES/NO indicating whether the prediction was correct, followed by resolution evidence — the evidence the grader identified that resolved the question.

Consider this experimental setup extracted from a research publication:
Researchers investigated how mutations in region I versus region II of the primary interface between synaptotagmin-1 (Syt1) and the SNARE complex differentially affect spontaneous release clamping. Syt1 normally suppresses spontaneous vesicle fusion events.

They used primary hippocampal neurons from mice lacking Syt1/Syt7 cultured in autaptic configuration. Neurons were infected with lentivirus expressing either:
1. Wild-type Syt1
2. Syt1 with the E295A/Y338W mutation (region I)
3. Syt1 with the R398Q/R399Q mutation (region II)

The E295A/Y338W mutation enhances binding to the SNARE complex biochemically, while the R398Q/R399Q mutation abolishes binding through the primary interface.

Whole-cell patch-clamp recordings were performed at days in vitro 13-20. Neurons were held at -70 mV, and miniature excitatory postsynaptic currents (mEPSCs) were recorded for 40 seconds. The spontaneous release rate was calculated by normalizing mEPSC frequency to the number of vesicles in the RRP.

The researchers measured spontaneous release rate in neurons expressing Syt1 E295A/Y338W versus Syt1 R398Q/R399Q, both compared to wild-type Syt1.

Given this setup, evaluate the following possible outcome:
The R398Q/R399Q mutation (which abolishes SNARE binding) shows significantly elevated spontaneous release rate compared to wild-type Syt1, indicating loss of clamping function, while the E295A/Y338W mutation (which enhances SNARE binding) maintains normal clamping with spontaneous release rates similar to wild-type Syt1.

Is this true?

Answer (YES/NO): NO